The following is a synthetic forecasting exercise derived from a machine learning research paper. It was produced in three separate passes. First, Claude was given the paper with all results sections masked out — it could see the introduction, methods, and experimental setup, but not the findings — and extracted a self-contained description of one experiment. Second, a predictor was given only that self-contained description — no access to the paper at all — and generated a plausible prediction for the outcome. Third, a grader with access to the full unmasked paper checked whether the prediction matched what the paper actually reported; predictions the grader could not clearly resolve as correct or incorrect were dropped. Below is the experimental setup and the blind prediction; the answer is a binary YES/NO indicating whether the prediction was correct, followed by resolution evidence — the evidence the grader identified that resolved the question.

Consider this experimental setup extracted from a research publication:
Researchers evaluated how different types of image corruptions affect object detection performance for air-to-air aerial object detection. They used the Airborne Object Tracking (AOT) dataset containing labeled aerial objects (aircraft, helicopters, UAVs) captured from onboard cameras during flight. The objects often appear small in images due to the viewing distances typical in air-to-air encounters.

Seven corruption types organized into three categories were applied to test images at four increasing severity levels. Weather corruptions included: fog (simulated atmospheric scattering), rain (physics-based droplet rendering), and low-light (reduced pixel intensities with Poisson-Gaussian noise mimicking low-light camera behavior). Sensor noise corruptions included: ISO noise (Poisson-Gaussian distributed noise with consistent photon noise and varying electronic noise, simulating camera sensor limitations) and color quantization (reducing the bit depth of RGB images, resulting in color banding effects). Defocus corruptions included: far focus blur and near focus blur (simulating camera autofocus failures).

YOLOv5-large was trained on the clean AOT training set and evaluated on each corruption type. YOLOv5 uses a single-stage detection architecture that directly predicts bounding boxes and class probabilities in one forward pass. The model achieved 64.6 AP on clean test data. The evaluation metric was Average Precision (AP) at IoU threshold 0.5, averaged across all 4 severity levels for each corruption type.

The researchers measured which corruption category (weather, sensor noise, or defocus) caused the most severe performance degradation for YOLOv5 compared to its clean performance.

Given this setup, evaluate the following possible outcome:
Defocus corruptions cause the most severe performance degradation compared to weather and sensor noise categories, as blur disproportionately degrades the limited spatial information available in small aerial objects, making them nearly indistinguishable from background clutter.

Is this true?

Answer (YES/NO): NO